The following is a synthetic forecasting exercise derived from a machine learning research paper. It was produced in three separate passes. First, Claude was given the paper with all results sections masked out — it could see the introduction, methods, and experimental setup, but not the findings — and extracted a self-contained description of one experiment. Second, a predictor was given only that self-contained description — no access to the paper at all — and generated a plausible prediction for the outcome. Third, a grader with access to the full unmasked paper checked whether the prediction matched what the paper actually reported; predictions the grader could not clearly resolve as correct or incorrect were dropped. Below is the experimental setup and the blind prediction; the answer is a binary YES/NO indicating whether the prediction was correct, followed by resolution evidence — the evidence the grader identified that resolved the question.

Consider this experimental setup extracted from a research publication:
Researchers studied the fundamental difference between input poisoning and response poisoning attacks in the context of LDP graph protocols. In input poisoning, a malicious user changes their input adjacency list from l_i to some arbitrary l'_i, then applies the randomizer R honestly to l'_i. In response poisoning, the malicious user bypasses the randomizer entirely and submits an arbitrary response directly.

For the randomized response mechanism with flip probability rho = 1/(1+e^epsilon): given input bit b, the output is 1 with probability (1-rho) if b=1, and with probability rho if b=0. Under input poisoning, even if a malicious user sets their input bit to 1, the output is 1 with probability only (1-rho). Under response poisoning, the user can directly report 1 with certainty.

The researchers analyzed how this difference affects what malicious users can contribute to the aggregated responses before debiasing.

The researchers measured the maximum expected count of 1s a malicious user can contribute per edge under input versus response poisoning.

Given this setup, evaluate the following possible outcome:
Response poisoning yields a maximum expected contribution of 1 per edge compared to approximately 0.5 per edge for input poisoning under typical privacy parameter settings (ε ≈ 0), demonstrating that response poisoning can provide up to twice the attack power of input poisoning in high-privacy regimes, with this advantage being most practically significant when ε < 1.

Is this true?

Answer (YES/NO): NO